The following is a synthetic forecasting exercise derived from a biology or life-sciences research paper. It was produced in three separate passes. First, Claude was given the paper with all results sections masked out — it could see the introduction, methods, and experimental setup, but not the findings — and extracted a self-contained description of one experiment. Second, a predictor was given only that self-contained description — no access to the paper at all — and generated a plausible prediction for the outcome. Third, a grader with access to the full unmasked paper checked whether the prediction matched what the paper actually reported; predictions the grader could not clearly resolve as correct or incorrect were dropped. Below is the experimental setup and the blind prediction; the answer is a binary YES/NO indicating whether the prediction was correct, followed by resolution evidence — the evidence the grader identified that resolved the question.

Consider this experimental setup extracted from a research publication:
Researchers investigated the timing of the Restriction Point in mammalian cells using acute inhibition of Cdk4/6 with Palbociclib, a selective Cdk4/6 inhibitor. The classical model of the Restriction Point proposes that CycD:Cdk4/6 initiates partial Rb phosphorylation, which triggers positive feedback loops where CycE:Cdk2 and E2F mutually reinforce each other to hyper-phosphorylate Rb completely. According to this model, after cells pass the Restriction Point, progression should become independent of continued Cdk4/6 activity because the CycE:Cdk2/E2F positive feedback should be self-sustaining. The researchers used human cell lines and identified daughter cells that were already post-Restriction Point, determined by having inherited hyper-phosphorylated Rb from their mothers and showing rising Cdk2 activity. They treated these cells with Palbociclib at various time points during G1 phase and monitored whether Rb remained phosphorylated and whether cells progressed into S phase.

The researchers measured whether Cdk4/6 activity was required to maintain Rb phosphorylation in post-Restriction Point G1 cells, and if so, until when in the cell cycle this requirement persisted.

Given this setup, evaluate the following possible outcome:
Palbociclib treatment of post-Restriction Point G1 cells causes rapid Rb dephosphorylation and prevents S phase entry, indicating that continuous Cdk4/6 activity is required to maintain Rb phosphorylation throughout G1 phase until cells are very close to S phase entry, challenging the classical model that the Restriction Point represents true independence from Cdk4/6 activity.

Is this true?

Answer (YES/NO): YES